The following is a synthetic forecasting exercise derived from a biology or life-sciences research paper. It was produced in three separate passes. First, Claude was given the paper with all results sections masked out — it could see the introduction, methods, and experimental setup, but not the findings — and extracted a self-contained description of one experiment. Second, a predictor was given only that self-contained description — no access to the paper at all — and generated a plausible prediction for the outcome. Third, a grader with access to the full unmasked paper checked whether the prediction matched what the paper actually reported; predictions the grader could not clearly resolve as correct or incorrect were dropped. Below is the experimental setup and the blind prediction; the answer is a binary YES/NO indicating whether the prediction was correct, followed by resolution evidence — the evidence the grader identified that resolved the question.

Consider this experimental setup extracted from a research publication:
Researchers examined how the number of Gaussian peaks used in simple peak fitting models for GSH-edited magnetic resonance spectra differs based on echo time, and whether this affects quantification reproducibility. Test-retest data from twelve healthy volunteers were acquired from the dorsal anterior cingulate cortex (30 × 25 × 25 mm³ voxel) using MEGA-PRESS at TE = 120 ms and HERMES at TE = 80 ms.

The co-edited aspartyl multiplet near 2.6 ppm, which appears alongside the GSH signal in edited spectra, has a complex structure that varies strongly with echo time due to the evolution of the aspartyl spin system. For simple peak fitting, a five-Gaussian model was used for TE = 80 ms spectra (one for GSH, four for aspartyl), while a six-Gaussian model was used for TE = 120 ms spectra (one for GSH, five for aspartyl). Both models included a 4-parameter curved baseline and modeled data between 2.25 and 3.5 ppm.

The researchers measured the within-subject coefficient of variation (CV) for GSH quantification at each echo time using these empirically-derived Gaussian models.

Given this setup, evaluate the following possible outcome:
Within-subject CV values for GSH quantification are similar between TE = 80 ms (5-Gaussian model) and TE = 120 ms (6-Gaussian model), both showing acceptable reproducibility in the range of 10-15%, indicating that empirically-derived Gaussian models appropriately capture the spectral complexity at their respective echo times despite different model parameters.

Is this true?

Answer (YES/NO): NO